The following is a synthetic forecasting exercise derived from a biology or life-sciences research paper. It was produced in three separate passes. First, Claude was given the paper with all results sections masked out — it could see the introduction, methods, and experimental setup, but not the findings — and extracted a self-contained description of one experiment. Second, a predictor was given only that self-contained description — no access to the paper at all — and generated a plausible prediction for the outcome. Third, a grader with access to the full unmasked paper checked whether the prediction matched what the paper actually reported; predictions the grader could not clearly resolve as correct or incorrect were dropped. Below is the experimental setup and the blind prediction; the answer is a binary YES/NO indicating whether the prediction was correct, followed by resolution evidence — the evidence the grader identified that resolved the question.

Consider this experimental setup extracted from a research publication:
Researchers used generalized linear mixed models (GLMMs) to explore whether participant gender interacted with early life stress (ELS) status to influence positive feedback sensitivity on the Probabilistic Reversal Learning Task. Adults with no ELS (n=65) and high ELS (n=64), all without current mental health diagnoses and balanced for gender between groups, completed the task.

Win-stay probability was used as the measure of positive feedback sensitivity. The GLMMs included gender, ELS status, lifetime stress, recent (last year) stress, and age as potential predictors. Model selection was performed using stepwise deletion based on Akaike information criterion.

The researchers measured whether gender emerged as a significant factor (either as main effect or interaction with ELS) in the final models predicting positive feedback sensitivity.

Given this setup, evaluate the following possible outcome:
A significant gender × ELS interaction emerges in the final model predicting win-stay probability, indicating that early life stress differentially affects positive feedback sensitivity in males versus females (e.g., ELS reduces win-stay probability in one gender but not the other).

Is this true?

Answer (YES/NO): NO